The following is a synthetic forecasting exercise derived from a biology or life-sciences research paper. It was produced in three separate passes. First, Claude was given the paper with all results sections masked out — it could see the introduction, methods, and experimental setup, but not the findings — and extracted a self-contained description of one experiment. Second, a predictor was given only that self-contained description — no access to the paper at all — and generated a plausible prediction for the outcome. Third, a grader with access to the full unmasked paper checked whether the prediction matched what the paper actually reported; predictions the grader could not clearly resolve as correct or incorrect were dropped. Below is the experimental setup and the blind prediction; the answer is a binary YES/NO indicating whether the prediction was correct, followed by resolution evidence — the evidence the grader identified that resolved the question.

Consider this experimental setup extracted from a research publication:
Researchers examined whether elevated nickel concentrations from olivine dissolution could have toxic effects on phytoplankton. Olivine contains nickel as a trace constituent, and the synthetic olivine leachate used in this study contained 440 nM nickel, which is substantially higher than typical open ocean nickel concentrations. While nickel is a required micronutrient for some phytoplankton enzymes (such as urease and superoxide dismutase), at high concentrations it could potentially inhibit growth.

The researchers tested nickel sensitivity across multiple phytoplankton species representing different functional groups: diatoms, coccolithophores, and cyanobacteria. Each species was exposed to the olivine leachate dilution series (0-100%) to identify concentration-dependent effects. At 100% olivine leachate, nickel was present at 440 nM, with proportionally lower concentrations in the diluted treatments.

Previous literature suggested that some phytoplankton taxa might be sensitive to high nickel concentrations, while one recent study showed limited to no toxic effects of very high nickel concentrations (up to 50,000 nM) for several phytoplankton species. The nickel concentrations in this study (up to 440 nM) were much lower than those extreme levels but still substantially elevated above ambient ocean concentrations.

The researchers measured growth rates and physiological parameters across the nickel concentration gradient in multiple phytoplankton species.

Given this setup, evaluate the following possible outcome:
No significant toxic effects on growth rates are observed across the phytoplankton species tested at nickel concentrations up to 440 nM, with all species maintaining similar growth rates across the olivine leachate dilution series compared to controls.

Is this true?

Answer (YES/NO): NO